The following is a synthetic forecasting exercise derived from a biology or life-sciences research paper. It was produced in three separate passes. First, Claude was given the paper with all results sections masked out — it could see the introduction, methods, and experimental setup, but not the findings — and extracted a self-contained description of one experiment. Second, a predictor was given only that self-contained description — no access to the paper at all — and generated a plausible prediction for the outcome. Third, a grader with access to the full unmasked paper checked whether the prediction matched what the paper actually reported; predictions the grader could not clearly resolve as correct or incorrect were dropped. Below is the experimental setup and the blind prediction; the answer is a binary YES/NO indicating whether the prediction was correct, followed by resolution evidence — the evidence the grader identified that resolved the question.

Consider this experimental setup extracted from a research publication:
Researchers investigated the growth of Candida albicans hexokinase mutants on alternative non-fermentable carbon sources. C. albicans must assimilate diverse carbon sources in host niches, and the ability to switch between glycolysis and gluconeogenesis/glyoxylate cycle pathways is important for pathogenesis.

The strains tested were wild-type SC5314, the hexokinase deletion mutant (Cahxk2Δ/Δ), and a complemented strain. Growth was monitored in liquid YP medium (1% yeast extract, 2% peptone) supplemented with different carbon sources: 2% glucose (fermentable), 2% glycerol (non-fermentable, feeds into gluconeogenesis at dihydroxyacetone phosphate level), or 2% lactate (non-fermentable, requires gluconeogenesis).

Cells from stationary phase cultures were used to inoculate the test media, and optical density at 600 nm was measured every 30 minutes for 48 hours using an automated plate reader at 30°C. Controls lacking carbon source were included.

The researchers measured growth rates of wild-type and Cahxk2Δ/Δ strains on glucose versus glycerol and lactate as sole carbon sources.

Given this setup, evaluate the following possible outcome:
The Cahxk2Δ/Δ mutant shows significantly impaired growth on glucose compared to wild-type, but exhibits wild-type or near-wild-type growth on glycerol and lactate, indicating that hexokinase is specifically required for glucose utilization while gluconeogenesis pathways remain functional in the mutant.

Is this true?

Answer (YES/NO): YES